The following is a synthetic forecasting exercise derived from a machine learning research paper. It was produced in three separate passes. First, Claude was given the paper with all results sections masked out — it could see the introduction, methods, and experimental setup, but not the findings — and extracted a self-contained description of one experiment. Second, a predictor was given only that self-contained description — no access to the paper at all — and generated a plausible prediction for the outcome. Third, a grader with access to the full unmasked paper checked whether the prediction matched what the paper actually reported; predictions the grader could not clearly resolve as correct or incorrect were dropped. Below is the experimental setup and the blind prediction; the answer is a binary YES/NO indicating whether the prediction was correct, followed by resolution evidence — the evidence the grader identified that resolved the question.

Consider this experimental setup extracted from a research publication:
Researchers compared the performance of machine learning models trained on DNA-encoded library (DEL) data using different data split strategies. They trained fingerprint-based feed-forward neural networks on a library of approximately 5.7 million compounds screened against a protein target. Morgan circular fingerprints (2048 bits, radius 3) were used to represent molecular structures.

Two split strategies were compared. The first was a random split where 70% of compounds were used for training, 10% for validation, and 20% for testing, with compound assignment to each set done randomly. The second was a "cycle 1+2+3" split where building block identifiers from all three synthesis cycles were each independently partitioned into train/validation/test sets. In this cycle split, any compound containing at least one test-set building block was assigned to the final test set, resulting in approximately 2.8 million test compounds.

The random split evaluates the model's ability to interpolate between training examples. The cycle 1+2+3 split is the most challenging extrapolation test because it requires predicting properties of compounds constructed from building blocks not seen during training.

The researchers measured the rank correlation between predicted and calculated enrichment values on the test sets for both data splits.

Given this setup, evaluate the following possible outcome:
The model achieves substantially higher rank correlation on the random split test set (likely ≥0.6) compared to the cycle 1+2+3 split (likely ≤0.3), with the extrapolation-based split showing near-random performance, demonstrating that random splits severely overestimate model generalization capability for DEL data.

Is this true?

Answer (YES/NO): NO